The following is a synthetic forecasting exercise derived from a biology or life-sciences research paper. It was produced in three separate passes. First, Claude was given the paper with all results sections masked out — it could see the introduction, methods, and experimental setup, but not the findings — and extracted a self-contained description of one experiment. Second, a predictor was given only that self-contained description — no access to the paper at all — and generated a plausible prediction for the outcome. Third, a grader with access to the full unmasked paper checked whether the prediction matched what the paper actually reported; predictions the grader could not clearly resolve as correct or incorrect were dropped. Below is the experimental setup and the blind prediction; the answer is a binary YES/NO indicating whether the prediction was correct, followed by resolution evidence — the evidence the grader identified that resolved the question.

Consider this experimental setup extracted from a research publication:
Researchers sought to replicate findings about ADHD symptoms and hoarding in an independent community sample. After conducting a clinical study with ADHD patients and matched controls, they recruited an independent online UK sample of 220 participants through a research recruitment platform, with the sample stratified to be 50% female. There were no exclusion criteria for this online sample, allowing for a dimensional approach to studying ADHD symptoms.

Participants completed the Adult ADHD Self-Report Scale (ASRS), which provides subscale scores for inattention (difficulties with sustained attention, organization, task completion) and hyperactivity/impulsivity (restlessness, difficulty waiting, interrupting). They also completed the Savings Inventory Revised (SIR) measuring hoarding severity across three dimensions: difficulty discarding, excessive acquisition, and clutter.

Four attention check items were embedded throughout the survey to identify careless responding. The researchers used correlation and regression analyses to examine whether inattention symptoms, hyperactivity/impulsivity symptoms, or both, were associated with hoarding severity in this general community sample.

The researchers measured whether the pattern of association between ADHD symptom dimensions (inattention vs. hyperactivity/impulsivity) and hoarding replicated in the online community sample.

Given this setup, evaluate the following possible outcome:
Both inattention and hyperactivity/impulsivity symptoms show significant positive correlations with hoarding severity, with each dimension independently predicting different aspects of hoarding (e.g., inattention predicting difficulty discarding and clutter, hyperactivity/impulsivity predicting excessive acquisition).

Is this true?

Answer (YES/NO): NO